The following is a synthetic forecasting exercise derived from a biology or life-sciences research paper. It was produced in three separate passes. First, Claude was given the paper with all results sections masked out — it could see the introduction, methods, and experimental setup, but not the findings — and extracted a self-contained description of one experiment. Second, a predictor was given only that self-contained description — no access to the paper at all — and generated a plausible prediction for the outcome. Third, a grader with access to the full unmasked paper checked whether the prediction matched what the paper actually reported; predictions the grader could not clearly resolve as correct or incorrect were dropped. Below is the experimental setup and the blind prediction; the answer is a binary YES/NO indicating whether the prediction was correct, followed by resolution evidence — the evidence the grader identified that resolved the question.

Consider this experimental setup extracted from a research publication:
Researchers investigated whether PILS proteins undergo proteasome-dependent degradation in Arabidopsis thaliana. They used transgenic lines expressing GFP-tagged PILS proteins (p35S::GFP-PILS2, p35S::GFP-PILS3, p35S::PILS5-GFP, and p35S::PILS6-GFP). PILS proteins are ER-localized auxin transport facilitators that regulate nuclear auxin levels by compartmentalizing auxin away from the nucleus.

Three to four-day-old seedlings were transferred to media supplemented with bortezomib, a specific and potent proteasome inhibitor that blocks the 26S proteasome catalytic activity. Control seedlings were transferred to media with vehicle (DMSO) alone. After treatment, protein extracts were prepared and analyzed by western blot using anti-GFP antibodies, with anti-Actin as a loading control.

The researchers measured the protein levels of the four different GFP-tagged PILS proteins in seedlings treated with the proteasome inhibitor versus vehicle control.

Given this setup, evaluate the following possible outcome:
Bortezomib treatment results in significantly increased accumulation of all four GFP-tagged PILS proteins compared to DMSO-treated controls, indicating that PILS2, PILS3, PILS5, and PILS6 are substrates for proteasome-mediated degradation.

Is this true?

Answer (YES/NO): NO